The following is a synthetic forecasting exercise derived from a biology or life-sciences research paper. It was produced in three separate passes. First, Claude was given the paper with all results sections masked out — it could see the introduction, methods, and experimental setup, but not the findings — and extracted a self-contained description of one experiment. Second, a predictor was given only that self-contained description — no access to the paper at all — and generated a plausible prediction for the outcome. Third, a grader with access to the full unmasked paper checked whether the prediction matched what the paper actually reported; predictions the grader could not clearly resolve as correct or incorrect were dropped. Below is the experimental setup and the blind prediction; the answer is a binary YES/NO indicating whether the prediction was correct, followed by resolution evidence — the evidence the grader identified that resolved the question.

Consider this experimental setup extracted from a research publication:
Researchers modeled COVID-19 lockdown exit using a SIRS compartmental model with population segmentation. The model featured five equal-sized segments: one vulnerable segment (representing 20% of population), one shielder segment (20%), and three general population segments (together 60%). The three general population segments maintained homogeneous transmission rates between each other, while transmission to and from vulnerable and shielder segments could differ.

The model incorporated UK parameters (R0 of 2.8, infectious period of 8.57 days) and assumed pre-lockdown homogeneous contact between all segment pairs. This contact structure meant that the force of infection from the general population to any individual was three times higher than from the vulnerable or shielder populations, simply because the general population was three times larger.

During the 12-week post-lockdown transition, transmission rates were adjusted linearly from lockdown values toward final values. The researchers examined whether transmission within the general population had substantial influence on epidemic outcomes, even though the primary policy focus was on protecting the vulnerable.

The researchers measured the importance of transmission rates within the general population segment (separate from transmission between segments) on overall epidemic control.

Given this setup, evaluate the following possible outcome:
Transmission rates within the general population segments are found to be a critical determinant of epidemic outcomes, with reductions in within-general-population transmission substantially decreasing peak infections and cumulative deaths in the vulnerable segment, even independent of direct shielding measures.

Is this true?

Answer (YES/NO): YES